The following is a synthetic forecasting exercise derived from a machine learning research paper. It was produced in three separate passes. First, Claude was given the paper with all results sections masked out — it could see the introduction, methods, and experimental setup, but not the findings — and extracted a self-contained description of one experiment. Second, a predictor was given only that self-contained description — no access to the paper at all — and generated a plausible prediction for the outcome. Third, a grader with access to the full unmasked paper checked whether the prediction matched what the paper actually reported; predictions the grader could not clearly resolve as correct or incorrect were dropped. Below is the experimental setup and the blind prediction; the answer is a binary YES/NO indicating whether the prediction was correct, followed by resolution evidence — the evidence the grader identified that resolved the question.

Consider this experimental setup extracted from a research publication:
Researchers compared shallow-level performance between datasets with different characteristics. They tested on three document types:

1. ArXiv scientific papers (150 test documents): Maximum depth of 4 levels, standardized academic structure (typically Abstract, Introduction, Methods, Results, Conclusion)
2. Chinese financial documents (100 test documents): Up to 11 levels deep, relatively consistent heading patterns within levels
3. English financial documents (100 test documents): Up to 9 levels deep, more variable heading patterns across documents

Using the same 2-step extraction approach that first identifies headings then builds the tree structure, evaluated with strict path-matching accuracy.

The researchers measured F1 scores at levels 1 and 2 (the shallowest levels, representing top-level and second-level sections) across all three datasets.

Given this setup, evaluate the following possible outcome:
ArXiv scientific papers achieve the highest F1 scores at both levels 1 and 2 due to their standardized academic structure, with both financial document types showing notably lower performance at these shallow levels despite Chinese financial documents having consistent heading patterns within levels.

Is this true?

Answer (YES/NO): NO